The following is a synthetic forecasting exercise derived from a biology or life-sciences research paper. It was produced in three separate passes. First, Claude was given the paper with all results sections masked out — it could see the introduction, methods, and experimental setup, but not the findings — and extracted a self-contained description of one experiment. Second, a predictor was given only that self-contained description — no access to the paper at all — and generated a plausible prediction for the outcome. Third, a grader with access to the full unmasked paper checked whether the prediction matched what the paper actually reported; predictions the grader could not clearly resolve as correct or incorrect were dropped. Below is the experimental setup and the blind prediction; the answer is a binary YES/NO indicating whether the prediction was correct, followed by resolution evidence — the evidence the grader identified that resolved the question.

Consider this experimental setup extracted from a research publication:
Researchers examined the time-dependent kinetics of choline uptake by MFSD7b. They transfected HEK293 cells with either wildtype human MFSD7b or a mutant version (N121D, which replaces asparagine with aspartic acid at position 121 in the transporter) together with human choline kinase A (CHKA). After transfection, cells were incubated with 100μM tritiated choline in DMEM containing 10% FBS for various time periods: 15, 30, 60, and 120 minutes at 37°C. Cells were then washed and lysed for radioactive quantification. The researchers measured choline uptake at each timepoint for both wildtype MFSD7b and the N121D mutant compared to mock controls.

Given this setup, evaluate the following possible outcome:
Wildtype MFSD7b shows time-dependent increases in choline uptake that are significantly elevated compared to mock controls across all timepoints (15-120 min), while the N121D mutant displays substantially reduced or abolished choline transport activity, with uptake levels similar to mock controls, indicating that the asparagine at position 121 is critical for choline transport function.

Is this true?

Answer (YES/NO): YES